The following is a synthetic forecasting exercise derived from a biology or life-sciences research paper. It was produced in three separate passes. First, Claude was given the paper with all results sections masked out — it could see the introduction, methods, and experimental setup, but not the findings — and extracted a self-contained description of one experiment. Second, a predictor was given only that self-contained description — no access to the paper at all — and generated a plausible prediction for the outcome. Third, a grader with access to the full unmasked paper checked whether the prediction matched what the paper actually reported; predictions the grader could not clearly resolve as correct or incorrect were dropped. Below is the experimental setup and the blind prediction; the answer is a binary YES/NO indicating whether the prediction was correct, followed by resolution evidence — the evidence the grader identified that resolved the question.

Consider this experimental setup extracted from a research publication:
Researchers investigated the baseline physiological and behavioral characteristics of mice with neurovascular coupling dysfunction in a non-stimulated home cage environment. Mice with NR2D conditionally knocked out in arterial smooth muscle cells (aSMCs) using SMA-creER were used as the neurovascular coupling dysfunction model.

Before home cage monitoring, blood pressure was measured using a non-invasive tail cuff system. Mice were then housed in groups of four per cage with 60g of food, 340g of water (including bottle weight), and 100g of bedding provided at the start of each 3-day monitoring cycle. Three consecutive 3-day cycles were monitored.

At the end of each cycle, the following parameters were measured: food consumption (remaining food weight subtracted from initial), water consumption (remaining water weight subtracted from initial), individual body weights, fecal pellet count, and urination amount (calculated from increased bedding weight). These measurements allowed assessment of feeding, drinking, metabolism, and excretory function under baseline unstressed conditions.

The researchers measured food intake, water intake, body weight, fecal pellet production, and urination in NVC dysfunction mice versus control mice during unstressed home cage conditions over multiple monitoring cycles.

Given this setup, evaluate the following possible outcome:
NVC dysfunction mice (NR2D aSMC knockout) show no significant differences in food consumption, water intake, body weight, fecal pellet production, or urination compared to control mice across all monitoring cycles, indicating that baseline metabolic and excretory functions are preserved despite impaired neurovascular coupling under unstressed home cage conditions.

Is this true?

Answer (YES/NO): YES